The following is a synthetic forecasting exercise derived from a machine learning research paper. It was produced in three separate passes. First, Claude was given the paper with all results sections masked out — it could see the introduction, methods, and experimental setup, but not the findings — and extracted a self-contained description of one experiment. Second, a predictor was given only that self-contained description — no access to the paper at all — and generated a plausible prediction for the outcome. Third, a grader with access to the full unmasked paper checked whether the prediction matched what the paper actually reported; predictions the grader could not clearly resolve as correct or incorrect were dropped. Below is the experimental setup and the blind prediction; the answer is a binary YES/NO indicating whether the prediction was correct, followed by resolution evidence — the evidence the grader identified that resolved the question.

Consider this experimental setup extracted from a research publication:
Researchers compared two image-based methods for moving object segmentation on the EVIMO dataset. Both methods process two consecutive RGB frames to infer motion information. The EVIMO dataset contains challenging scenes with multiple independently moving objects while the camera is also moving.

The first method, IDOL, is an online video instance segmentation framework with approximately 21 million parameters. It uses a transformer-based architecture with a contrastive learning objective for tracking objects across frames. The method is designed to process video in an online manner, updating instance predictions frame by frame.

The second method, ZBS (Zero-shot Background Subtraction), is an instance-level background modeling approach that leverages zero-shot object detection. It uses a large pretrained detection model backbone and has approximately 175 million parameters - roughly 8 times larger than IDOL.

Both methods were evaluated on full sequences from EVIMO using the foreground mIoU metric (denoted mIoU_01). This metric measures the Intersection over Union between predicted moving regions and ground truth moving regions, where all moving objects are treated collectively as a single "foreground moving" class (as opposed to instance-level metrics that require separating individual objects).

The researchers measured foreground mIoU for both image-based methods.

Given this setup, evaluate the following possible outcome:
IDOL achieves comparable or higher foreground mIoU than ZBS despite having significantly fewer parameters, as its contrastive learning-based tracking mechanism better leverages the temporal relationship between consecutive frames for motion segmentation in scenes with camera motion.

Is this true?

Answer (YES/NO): YES